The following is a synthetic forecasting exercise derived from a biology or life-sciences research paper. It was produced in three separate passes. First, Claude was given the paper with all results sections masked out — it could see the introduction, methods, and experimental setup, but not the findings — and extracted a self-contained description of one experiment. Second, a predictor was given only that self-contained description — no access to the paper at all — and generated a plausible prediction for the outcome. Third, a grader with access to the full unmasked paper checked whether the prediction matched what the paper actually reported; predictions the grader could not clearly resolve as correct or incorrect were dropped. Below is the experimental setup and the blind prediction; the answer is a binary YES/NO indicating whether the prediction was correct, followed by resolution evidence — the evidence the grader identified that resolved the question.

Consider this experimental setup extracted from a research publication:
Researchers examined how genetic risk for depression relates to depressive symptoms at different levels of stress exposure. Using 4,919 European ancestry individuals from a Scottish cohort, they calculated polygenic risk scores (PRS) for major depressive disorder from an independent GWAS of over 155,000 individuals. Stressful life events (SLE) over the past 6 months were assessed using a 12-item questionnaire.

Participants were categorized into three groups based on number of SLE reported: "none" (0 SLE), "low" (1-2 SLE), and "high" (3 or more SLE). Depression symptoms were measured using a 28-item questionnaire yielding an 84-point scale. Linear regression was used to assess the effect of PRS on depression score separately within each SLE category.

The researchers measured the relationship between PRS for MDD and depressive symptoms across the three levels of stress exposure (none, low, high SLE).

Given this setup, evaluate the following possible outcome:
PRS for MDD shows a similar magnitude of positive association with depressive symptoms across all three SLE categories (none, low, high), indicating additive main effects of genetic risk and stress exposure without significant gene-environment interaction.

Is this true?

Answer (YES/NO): NO